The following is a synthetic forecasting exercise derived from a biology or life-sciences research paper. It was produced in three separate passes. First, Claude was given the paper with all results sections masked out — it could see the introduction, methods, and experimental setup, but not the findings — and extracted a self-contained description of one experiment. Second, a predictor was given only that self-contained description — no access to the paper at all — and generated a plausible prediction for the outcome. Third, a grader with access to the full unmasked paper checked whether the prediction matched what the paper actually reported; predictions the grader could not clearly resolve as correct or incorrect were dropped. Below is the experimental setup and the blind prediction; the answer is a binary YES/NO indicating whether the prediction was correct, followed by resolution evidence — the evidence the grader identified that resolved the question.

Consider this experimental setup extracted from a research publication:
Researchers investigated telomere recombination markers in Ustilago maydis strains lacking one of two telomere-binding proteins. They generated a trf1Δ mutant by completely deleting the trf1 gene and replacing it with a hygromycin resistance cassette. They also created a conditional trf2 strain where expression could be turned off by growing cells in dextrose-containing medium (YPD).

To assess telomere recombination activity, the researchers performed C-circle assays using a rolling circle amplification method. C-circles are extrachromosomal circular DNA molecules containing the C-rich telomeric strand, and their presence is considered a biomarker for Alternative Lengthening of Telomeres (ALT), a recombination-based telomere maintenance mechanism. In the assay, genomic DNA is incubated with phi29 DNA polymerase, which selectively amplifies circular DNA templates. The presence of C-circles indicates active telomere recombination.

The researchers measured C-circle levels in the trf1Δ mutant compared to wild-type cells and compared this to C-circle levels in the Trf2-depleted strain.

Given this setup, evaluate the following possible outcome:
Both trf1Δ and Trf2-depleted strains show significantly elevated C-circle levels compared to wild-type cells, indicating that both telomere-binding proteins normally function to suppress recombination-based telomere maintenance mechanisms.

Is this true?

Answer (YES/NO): NO